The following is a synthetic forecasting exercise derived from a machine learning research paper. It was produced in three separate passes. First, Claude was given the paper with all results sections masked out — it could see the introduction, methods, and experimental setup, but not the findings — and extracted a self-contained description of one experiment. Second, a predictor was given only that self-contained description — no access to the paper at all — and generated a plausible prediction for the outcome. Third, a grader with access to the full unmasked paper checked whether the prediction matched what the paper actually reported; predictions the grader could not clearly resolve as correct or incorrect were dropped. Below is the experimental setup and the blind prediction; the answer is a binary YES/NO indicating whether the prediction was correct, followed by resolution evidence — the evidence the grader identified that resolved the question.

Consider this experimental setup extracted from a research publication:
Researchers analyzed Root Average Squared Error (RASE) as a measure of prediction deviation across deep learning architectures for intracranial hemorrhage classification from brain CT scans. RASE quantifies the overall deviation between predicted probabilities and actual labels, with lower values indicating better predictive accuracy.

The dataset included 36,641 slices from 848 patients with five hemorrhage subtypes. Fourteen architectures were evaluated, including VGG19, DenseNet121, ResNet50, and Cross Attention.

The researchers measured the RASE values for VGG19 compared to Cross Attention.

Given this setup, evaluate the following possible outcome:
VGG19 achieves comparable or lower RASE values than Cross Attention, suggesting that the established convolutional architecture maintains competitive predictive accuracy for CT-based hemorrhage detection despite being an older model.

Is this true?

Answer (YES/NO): YES